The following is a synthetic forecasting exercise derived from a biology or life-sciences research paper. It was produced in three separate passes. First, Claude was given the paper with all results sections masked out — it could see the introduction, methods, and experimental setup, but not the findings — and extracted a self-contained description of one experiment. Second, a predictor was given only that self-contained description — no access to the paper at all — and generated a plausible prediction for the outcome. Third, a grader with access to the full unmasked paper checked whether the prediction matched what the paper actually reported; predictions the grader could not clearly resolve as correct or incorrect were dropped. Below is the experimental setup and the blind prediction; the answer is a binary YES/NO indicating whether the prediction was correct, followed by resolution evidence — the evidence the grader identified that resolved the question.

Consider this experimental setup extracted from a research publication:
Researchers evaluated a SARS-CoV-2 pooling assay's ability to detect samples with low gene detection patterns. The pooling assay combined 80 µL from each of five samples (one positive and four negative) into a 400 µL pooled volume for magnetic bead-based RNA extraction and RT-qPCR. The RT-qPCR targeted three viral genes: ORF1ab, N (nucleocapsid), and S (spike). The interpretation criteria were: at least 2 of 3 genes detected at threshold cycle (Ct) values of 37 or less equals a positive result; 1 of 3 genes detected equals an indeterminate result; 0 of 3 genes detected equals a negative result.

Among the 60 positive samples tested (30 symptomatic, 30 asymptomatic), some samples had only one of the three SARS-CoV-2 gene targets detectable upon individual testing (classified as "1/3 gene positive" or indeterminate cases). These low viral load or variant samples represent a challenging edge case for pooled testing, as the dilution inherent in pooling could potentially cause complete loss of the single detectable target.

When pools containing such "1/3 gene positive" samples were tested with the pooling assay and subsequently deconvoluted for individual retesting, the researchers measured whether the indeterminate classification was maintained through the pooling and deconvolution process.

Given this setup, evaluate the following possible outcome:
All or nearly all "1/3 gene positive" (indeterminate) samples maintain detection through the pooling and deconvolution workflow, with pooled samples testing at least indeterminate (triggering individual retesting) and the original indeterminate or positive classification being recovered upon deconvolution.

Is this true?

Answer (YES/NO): YES